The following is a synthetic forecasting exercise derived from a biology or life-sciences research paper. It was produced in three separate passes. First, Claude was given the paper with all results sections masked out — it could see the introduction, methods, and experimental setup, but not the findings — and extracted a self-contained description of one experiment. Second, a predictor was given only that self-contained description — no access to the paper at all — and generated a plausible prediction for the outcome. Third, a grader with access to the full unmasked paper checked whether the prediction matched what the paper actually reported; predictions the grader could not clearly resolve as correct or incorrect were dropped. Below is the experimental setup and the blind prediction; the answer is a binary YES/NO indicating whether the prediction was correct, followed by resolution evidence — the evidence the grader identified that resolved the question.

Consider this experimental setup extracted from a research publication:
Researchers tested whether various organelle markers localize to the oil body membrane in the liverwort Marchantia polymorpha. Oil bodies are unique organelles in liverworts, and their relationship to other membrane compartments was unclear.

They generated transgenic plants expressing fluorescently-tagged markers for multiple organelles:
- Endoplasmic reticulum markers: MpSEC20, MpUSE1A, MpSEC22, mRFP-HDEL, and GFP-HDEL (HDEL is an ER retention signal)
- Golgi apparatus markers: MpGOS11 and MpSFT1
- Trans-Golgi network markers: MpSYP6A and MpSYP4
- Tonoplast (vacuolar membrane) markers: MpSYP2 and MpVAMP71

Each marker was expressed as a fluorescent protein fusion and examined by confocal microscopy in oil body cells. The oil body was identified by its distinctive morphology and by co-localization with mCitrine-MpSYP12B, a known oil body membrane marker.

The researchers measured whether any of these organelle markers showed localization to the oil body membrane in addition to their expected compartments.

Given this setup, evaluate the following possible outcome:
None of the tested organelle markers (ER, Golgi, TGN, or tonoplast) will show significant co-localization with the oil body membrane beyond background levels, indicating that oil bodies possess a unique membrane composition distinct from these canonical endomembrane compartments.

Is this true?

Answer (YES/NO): YES